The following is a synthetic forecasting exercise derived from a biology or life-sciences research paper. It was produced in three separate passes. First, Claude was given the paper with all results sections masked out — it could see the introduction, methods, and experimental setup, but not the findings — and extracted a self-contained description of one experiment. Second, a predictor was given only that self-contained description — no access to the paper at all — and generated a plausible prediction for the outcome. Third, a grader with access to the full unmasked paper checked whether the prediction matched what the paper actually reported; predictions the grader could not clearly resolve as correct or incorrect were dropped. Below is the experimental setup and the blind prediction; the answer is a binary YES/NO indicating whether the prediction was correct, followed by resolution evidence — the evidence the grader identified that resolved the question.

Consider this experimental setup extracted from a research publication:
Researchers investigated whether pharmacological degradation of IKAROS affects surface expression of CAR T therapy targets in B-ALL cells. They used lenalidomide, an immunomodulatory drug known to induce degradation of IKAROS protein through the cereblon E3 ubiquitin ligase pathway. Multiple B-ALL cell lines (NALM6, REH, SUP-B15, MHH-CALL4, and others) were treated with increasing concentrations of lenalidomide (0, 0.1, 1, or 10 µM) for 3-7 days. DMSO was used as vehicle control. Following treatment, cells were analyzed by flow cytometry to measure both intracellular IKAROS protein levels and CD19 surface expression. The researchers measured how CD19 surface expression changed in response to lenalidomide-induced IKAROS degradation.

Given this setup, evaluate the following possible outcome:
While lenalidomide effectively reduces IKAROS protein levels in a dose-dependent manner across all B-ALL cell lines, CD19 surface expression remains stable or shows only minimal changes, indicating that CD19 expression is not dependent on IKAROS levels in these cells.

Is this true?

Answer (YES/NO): NO